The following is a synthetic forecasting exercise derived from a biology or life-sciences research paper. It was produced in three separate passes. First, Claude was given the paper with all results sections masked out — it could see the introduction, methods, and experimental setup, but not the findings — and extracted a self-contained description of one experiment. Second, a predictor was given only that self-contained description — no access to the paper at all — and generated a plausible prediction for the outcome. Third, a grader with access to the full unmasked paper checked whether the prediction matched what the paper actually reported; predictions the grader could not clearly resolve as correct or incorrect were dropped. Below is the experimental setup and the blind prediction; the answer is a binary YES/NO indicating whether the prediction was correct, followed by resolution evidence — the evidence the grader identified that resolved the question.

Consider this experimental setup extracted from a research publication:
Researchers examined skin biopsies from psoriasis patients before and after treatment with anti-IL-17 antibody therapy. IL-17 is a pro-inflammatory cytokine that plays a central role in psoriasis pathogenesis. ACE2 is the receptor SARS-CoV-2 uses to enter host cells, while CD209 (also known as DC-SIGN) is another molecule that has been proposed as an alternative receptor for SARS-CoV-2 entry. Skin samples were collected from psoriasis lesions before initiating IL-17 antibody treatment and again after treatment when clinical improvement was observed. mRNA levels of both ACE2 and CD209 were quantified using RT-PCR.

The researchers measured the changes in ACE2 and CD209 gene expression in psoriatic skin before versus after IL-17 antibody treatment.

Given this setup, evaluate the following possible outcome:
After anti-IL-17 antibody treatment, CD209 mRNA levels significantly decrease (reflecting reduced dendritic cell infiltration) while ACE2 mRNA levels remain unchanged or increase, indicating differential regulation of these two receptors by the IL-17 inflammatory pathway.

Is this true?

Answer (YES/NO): NO